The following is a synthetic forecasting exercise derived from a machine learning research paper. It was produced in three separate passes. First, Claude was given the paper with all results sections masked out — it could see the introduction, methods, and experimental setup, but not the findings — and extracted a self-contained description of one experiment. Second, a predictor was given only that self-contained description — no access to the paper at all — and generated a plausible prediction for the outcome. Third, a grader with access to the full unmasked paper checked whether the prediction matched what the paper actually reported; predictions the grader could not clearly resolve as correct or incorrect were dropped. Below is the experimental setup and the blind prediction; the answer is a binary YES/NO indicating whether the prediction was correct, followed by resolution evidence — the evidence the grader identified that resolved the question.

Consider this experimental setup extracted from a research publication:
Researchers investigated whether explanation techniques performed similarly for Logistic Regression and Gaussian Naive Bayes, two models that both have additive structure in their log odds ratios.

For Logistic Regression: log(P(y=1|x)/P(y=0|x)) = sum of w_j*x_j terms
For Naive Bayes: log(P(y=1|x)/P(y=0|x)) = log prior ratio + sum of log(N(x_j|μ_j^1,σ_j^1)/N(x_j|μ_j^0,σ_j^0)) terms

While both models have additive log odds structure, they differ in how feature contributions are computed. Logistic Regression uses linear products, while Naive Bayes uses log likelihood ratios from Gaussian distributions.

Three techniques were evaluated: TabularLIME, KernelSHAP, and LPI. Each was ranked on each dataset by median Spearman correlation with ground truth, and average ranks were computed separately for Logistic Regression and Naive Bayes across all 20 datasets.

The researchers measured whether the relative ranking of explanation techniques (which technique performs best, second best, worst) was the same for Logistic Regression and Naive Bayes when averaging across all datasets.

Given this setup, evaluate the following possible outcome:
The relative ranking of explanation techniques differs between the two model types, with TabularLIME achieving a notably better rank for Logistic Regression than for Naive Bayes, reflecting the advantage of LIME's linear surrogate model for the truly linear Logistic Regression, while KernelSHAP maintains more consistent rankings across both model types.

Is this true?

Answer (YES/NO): NO